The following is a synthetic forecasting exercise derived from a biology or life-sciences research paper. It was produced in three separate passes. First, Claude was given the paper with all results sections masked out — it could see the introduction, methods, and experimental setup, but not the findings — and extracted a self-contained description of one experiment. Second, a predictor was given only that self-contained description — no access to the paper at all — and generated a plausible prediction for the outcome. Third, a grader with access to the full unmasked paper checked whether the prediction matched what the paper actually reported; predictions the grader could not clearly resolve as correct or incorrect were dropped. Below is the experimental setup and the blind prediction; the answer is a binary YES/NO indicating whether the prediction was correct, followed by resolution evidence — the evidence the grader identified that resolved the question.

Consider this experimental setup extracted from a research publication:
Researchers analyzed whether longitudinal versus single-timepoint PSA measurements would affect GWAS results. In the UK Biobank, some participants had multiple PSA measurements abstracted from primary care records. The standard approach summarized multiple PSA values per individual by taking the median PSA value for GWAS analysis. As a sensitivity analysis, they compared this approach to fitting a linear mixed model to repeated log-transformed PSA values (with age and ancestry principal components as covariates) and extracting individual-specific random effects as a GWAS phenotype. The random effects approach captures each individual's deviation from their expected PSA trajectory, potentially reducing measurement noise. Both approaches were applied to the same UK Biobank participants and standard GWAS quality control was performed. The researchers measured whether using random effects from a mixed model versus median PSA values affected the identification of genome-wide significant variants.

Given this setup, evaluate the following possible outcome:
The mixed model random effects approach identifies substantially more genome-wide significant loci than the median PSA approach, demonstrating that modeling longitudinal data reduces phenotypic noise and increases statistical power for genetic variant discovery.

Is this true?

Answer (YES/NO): NO